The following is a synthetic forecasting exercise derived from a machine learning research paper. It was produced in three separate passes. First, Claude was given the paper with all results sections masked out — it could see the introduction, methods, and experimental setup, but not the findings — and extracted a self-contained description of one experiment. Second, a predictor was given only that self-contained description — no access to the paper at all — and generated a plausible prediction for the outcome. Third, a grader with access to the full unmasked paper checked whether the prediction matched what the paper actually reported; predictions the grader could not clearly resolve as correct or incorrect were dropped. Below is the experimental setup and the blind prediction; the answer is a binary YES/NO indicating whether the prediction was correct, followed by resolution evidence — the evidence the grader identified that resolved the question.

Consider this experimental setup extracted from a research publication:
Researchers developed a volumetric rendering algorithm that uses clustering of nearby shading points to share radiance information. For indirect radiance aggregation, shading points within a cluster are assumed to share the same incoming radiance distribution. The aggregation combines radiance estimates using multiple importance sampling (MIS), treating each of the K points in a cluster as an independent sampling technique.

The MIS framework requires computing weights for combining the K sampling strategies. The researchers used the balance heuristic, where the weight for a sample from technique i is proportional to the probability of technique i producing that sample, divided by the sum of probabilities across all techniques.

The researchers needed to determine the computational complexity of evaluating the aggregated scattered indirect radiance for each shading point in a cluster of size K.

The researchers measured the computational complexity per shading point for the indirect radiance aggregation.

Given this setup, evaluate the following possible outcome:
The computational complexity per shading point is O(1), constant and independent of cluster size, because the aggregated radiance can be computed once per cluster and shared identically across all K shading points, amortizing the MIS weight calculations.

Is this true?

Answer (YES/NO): NO